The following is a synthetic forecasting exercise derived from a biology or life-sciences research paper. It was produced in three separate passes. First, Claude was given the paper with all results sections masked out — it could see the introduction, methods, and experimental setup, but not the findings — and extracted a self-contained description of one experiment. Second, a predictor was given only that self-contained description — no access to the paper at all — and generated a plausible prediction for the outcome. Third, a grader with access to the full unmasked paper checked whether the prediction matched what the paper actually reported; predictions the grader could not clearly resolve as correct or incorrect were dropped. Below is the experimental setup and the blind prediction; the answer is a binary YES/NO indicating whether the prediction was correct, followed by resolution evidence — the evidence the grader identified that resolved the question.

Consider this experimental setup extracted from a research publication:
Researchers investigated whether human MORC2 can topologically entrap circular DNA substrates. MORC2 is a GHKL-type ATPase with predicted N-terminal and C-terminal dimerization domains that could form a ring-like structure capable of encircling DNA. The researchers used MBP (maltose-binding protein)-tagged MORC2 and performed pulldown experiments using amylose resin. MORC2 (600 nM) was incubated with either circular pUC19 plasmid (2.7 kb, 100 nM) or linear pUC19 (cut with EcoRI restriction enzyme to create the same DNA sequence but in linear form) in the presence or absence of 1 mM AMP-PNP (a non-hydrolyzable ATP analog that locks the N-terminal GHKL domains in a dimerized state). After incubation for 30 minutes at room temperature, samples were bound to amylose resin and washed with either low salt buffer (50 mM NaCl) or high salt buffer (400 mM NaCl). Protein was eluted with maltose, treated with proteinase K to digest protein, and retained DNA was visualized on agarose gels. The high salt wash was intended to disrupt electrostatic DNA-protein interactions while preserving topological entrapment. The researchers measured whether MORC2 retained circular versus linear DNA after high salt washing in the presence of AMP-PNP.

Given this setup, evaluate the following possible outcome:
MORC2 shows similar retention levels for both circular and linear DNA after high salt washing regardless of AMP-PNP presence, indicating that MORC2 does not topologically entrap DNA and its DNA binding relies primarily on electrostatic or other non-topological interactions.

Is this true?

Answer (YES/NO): NO